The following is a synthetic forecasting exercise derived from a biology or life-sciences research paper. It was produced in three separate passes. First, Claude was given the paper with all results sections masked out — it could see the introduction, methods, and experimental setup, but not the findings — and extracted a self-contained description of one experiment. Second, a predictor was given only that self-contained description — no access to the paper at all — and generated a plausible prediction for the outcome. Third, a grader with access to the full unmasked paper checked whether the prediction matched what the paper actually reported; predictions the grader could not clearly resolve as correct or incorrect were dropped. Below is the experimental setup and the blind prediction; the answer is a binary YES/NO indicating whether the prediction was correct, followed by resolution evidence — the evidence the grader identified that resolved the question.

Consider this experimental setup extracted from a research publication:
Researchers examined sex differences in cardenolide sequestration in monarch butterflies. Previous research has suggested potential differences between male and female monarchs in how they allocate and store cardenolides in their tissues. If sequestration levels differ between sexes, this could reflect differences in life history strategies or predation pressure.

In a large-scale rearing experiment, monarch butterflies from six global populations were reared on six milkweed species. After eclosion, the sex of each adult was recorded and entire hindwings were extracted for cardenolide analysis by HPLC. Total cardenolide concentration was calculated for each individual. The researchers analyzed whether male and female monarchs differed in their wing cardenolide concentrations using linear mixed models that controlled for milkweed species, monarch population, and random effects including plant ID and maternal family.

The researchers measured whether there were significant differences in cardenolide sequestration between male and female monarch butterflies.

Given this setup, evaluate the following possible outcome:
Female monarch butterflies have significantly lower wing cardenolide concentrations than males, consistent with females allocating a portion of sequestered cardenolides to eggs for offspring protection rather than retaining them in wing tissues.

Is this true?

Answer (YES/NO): NO